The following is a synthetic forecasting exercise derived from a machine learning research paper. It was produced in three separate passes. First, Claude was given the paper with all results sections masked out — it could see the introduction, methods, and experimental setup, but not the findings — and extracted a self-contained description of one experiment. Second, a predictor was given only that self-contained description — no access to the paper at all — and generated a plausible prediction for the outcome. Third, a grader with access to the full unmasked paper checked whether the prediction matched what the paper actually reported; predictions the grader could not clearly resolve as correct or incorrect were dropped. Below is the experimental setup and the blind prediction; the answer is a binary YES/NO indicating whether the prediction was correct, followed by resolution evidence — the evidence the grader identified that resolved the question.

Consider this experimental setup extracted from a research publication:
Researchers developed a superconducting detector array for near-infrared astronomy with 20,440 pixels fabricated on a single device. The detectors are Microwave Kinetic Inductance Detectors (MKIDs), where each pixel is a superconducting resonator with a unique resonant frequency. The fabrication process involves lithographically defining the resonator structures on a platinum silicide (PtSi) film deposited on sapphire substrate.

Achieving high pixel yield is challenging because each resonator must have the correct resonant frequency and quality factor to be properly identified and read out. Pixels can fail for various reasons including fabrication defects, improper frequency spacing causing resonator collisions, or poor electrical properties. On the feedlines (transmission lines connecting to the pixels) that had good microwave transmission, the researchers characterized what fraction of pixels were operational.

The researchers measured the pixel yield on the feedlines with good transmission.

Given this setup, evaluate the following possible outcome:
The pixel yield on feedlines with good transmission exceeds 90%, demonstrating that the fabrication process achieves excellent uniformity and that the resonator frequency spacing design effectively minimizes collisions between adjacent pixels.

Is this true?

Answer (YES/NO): NO